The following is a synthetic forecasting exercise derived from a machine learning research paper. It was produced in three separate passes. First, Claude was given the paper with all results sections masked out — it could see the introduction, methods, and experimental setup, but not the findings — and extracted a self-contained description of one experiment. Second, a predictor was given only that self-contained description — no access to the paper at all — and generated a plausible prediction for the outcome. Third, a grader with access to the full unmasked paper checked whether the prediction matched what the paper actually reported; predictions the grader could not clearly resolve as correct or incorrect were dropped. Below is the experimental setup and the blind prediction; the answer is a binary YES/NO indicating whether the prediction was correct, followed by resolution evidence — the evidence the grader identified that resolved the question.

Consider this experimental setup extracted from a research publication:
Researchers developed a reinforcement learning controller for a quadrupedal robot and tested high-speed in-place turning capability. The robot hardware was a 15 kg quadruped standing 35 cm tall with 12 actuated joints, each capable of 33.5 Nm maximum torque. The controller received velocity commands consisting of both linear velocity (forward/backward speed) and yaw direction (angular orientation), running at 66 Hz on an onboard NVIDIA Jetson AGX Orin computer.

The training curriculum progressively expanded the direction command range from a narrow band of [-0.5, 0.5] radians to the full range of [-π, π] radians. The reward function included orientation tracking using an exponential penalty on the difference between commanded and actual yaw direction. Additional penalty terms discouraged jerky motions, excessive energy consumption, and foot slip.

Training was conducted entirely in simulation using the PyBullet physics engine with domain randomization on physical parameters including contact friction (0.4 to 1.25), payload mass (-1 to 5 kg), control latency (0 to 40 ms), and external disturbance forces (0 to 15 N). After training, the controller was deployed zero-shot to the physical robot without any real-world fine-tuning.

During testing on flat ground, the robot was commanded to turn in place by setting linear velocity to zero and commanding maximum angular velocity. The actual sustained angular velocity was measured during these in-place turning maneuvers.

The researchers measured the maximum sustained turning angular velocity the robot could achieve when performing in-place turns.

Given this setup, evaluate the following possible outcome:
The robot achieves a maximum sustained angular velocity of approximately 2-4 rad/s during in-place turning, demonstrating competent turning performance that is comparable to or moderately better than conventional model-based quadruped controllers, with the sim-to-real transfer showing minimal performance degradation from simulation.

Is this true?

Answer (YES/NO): YES